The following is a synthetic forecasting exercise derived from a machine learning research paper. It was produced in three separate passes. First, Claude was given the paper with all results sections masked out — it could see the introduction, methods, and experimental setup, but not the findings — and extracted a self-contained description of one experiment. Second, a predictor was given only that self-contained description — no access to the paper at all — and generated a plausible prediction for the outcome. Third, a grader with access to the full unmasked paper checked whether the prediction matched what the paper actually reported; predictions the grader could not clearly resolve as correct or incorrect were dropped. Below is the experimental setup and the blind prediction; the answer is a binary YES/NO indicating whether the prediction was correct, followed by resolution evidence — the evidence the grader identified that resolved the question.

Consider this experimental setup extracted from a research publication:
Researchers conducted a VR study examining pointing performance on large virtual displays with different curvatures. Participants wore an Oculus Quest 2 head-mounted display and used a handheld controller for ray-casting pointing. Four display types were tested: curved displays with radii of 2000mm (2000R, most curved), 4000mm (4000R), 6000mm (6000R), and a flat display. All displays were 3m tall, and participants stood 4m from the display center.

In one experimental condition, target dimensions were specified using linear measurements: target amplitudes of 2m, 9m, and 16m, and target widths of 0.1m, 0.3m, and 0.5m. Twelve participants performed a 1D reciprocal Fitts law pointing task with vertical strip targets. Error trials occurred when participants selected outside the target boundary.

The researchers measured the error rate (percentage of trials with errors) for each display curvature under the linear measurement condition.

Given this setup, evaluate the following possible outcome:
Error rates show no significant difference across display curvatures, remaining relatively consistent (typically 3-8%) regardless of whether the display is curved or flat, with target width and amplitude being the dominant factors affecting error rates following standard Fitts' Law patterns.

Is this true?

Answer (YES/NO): NO